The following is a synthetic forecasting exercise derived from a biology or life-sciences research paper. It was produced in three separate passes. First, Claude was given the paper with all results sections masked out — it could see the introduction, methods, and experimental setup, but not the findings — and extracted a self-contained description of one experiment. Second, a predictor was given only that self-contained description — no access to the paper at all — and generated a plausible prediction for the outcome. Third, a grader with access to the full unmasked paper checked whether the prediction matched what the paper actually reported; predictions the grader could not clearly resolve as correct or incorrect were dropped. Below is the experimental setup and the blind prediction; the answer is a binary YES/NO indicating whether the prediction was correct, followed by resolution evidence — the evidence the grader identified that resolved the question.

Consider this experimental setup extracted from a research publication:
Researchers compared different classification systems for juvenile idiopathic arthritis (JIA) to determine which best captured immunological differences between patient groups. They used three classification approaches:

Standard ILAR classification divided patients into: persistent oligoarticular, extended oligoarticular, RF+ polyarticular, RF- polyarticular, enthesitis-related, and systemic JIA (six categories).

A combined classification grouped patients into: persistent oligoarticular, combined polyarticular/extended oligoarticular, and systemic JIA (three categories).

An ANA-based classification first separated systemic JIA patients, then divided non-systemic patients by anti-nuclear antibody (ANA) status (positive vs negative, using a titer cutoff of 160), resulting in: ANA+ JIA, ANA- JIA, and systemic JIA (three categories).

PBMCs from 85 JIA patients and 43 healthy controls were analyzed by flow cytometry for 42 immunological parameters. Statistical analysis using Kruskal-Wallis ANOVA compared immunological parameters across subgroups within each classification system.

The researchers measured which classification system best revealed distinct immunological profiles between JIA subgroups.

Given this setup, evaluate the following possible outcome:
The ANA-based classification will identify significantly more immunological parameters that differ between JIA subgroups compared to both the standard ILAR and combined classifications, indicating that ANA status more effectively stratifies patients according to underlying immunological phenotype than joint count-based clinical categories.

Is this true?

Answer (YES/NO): NO